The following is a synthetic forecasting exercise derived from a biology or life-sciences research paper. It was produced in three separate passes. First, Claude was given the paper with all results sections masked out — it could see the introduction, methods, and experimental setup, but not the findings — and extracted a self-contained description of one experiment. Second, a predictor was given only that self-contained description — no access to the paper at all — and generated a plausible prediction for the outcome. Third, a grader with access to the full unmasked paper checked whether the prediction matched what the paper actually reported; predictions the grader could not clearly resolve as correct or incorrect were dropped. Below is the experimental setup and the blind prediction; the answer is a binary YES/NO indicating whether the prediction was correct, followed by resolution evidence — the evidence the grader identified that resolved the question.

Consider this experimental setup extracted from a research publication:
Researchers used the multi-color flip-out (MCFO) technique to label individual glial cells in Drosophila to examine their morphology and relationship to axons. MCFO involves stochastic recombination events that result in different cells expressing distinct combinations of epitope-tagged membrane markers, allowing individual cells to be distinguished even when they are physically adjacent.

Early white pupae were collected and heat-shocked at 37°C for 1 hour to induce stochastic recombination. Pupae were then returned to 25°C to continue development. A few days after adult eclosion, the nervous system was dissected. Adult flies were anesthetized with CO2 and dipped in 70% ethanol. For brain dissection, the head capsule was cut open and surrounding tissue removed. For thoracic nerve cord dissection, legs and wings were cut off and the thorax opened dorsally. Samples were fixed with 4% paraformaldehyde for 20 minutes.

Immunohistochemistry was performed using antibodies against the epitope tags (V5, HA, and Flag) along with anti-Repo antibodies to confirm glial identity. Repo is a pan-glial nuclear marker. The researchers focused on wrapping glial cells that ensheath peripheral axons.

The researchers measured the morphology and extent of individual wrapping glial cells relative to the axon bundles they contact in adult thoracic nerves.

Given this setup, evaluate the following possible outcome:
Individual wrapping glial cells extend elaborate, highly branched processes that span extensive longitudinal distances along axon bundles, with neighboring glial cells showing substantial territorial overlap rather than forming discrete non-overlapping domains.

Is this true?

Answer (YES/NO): NO